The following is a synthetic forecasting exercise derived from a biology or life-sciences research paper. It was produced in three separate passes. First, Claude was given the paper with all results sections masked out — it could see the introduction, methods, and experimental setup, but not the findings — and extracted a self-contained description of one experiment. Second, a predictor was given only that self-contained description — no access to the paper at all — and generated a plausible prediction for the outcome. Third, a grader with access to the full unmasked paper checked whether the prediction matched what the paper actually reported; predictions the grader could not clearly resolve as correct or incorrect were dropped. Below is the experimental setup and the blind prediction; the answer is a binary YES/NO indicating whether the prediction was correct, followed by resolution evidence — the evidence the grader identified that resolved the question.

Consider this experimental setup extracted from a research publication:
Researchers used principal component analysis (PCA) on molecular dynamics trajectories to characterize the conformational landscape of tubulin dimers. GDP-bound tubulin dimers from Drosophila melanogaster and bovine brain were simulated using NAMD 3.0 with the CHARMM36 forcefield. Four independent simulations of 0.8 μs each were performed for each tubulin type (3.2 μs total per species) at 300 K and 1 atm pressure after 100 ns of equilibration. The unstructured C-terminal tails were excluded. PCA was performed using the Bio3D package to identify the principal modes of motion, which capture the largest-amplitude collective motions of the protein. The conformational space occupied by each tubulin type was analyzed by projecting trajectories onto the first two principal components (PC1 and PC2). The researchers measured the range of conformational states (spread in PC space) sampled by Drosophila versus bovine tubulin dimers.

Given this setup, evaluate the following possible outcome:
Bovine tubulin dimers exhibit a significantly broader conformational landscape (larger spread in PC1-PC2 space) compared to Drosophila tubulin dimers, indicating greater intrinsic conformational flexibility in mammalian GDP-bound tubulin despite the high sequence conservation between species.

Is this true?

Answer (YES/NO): YES